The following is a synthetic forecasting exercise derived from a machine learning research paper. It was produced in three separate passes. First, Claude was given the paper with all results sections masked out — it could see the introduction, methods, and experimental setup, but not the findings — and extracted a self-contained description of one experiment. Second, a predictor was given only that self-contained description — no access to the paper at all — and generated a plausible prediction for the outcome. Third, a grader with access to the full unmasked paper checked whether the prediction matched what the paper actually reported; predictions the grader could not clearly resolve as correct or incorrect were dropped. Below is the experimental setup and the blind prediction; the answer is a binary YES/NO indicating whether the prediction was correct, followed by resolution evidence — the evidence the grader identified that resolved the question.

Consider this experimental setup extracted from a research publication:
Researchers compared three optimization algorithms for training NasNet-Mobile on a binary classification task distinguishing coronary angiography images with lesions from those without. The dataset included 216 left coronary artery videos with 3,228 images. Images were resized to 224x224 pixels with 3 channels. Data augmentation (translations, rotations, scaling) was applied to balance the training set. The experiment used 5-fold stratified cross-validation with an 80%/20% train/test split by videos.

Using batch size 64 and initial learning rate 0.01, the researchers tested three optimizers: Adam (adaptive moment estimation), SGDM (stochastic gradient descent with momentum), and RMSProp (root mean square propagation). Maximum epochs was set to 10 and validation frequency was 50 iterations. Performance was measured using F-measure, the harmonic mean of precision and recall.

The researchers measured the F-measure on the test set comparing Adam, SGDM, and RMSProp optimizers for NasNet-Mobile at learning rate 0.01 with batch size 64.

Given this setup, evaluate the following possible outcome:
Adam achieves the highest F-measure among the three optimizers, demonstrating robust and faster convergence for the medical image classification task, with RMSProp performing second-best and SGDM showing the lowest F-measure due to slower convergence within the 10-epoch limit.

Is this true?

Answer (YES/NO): NO